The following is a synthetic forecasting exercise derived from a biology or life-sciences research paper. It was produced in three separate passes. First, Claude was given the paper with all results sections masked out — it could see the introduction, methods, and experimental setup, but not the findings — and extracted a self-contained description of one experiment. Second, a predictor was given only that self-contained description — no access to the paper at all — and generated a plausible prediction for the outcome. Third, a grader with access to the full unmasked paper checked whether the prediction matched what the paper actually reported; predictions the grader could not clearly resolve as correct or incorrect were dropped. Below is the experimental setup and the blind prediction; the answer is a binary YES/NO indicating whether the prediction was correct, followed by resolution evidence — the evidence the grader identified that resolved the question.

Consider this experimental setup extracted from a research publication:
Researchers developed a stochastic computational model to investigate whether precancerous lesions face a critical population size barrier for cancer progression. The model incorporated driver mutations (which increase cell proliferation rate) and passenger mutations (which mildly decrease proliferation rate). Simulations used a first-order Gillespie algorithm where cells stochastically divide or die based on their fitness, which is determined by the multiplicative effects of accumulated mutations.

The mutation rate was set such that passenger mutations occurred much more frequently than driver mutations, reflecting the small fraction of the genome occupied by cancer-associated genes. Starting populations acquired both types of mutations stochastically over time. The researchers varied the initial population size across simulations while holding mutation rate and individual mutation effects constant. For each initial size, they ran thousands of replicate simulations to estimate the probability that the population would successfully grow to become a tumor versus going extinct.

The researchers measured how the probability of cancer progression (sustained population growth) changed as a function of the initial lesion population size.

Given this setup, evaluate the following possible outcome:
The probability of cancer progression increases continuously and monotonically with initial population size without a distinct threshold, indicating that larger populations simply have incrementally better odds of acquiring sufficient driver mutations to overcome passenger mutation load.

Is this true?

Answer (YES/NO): NO